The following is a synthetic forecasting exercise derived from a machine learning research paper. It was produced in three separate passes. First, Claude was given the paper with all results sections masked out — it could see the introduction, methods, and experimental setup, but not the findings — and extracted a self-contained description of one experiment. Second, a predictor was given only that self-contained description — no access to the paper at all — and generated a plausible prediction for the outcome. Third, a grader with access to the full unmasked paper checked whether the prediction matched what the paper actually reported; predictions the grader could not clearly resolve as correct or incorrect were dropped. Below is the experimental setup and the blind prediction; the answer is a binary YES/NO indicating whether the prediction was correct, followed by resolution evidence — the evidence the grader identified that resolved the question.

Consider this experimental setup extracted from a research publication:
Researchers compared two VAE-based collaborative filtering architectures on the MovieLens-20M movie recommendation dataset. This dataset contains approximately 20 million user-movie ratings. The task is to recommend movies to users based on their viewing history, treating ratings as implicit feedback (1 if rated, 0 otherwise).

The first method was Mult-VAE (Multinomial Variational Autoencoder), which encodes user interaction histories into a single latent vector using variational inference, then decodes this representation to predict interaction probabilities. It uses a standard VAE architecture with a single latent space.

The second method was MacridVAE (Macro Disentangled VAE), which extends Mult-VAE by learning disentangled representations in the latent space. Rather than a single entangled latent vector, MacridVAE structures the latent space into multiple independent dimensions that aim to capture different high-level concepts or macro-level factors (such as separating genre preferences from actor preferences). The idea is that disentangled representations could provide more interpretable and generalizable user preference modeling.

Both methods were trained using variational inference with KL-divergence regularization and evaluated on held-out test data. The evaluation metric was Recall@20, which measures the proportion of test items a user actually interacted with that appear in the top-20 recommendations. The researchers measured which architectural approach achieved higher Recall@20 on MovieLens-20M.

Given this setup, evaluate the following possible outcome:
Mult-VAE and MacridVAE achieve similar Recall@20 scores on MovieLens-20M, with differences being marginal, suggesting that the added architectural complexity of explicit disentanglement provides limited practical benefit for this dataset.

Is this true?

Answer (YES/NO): NO